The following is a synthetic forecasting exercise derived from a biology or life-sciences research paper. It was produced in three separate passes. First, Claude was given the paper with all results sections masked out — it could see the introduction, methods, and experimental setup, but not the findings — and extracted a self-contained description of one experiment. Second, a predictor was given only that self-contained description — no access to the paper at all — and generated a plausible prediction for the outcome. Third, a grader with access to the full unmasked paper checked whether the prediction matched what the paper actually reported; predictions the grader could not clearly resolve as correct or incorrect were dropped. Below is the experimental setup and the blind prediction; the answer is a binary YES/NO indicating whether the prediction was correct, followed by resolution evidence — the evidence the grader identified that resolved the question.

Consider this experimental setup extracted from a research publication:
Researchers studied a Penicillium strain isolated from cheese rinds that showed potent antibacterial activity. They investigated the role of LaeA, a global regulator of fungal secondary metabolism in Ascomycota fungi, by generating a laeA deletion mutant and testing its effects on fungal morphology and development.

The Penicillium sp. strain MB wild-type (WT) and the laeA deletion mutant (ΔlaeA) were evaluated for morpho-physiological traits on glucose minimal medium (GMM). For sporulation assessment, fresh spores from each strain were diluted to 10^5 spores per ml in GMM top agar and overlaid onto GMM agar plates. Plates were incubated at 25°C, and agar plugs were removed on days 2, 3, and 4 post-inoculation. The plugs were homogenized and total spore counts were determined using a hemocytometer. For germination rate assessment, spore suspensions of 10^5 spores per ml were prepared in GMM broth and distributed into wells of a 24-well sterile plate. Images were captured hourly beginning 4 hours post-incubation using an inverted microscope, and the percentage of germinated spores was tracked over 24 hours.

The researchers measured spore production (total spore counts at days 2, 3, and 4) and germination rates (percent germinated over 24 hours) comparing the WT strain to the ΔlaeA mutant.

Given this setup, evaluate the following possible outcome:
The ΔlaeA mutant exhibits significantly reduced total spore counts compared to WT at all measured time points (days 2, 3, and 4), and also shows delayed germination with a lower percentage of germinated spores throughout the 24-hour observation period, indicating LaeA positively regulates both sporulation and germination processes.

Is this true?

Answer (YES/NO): NO